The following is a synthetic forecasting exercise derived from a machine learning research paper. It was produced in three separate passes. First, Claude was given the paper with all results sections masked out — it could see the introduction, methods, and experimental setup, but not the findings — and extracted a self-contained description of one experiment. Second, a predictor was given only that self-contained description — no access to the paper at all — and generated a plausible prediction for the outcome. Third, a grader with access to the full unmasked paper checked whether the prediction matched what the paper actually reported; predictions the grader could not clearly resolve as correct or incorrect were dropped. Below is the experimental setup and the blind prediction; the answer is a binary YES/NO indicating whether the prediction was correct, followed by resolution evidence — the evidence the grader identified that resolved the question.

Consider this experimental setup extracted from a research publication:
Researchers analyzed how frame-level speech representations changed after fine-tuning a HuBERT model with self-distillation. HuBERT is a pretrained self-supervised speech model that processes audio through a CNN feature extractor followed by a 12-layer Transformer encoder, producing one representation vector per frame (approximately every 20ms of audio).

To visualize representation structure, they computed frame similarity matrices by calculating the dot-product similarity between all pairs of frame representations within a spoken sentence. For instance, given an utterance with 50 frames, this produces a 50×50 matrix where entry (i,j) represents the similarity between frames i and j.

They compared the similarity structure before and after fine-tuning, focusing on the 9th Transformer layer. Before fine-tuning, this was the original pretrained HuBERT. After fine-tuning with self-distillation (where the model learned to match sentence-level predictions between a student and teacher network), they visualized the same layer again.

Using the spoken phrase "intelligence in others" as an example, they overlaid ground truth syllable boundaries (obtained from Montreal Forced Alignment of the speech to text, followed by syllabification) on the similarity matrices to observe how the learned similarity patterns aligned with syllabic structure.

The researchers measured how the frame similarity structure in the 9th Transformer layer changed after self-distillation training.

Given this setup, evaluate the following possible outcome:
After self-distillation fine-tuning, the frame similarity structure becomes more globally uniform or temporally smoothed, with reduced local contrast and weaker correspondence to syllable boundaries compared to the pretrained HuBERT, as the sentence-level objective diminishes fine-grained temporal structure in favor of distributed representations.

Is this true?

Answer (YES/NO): NO